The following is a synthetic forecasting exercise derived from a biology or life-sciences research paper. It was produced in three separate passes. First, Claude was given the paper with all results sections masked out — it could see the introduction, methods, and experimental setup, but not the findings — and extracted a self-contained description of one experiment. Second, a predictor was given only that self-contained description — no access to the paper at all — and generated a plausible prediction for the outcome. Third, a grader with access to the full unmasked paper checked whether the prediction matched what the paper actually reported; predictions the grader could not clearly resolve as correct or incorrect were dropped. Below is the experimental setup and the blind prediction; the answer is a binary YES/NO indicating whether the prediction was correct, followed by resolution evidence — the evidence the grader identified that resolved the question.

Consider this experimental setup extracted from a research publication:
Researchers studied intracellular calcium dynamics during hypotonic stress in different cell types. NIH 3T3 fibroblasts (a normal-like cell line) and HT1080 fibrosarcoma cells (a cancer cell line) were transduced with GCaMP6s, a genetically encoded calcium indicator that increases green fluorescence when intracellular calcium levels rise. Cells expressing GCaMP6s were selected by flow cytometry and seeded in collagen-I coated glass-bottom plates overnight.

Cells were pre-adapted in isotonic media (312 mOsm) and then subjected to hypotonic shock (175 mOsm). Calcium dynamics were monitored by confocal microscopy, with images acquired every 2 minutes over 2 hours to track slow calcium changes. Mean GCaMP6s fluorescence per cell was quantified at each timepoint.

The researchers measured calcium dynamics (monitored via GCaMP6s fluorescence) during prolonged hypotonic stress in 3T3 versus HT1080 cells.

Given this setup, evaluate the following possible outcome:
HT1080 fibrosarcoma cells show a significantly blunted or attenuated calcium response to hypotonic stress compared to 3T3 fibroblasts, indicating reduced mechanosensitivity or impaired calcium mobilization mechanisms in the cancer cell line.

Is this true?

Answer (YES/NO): YES